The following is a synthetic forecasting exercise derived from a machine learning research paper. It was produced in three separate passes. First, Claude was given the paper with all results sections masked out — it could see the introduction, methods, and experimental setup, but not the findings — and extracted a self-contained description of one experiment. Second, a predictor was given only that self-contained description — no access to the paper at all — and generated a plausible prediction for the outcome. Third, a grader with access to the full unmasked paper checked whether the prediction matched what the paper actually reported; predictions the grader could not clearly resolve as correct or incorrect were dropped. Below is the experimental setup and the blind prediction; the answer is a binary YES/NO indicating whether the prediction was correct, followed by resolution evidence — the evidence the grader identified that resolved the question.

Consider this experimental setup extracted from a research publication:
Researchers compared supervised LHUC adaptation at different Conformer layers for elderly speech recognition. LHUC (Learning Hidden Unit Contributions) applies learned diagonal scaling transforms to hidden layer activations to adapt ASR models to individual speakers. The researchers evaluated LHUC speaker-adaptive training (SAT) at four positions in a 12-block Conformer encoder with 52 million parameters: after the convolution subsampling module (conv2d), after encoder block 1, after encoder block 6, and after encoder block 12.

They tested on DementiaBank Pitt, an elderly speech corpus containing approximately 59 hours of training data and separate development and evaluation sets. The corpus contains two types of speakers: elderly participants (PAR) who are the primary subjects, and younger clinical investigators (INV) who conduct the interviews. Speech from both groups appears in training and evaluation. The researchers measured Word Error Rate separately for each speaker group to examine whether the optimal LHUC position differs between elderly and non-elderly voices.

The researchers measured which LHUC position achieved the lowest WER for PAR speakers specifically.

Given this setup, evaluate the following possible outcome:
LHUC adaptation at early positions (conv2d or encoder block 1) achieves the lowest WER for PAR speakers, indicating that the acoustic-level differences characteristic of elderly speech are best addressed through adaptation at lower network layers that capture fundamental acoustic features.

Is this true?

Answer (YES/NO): NO